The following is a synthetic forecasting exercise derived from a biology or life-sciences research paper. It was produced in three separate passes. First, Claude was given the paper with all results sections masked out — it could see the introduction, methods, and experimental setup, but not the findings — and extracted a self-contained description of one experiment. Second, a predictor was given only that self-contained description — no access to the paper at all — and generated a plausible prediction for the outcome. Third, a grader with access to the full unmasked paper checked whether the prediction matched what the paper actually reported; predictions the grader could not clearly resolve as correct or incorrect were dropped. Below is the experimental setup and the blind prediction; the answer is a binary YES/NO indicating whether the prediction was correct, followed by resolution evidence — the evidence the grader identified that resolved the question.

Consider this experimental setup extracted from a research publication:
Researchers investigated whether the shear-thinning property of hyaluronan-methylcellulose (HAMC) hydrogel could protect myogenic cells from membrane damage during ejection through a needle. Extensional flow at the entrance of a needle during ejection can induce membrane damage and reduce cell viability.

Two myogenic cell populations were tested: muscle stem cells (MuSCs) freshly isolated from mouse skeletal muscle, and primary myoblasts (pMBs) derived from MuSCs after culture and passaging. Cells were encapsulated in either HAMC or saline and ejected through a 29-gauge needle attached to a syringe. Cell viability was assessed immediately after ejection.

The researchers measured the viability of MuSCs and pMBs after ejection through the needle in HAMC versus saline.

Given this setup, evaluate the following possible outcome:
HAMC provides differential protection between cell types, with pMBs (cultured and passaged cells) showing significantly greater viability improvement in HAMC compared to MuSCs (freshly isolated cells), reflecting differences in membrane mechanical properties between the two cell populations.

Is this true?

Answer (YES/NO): NO